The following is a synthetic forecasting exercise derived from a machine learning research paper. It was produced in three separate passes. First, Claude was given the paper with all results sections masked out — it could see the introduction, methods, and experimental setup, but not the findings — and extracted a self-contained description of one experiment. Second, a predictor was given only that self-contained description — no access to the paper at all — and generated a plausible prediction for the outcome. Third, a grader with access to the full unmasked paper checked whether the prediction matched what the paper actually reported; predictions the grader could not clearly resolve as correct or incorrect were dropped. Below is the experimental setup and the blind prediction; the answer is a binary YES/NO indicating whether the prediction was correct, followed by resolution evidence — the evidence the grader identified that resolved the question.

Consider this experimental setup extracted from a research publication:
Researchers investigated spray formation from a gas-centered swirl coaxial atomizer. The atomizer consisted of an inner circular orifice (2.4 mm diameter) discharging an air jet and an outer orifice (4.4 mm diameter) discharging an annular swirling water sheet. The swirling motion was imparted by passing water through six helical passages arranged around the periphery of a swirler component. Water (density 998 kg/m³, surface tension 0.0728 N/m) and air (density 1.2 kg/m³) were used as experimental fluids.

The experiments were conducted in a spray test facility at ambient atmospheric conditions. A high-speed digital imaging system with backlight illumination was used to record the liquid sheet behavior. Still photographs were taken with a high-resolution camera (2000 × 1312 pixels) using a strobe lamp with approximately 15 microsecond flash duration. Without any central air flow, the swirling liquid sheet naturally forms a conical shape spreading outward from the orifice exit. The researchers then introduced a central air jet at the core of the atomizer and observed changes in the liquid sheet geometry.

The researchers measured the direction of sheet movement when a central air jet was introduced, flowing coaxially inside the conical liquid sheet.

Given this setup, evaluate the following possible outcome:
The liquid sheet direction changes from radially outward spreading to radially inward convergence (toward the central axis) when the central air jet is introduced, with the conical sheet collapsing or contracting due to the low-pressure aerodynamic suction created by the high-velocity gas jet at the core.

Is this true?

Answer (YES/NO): YES